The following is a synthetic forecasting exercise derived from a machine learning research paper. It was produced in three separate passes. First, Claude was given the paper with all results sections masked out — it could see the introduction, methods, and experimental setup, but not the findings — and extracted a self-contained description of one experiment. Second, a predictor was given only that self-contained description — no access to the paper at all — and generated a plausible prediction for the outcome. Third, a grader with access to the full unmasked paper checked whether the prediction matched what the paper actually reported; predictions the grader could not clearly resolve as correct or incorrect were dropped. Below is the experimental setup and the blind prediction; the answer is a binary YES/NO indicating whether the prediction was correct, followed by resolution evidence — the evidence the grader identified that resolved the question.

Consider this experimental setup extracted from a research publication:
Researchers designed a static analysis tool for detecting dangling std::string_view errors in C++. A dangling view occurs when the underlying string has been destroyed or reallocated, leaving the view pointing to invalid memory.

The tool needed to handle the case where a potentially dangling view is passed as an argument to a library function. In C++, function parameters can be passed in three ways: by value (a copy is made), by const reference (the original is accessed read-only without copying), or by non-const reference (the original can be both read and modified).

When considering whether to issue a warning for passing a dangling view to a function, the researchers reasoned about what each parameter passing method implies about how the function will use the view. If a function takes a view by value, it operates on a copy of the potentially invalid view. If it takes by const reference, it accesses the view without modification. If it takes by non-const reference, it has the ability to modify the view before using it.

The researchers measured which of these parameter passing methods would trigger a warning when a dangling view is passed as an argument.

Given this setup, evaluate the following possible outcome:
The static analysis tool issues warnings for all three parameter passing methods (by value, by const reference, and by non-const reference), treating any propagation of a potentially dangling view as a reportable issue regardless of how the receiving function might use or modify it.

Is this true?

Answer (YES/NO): NO